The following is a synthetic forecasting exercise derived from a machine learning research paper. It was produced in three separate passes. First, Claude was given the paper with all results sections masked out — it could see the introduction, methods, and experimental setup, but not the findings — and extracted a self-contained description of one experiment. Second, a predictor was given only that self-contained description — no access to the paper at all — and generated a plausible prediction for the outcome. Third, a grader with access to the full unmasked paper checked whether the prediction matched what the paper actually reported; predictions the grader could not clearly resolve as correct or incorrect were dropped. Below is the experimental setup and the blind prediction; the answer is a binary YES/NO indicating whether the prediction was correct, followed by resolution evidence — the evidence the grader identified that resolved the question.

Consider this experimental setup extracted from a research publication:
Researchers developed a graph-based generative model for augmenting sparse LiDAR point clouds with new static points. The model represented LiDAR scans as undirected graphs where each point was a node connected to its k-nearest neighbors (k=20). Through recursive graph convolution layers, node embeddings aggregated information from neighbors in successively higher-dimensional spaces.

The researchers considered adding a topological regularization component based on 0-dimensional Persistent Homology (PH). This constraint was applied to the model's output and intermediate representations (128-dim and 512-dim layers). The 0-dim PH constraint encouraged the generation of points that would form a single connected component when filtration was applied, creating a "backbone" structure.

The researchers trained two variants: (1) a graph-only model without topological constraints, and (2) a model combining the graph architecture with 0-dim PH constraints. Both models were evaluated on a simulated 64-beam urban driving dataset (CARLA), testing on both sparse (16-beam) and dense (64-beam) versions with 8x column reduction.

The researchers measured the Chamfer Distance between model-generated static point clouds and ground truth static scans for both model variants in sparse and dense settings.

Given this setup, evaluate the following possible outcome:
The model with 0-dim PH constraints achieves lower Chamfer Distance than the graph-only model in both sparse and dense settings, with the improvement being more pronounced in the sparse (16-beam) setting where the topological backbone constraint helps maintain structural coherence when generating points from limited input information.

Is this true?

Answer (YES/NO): NO